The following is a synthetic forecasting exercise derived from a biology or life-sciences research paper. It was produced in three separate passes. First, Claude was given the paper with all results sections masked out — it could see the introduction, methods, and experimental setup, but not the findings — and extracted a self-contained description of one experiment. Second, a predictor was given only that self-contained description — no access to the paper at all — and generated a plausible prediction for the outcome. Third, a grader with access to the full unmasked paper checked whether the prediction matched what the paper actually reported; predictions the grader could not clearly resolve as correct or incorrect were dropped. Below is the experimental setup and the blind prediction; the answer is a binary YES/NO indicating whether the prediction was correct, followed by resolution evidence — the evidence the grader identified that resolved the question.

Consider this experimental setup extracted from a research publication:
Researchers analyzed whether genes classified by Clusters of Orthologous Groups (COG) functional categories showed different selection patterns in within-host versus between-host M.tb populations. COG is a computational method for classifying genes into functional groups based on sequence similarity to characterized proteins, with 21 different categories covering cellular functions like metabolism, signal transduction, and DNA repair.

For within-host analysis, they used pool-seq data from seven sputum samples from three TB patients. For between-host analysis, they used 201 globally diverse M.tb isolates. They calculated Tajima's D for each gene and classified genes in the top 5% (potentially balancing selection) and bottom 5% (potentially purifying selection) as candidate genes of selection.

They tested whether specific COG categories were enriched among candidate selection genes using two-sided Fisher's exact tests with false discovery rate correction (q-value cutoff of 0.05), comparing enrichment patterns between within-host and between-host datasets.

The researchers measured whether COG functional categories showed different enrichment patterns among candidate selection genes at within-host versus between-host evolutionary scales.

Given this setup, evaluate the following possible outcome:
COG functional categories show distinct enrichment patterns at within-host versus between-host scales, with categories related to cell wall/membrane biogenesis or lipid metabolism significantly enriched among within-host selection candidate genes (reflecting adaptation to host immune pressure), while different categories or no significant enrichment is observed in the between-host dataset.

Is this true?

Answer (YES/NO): NO